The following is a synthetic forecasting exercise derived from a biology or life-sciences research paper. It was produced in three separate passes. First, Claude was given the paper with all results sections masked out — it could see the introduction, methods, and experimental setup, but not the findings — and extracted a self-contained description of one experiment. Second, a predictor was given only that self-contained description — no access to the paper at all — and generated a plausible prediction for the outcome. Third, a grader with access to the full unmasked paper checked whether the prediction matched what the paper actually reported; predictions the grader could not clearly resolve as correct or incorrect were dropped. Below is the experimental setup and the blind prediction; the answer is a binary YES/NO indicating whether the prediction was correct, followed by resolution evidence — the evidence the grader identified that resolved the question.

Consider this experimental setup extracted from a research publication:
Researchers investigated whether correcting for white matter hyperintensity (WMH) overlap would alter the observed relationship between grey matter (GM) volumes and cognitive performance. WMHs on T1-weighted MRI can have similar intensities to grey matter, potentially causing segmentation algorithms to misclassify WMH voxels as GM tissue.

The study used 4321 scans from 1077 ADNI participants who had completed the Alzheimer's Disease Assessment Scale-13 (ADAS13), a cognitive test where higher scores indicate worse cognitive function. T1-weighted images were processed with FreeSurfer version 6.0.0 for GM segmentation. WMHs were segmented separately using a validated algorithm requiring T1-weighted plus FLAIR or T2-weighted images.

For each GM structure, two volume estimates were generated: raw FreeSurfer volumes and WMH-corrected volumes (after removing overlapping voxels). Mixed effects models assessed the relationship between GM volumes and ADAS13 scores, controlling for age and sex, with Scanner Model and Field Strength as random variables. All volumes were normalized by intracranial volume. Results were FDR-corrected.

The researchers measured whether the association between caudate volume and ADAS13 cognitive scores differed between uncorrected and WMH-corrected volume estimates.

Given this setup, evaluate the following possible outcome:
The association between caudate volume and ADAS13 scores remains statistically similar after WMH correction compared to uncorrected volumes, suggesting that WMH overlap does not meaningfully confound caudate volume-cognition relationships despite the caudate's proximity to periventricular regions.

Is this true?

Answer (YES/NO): NO